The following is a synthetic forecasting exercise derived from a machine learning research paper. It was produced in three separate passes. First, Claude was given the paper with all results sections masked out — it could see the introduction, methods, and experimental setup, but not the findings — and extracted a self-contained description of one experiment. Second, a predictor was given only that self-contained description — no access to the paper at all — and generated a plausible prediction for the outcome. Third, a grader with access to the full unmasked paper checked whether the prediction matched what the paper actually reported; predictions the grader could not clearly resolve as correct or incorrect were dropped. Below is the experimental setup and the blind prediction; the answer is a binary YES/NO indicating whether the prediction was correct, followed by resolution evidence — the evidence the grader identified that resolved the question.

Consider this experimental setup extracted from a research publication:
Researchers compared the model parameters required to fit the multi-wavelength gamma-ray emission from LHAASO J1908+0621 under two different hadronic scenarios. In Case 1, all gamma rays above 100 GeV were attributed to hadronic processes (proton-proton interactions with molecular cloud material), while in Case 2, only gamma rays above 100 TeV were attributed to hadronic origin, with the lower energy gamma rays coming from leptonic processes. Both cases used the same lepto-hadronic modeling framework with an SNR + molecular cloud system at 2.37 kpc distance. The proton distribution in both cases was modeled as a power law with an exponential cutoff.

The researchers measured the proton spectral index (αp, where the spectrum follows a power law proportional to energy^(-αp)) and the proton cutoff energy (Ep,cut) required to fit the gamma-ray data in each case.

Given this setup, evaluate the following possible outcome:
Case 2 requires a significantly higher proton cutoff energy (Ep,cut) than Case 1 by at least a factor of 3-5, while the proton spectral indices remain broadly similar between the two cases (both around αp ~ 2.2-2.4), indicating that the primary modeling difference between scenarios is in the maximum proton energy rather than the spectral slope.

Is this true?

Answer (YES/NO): NO